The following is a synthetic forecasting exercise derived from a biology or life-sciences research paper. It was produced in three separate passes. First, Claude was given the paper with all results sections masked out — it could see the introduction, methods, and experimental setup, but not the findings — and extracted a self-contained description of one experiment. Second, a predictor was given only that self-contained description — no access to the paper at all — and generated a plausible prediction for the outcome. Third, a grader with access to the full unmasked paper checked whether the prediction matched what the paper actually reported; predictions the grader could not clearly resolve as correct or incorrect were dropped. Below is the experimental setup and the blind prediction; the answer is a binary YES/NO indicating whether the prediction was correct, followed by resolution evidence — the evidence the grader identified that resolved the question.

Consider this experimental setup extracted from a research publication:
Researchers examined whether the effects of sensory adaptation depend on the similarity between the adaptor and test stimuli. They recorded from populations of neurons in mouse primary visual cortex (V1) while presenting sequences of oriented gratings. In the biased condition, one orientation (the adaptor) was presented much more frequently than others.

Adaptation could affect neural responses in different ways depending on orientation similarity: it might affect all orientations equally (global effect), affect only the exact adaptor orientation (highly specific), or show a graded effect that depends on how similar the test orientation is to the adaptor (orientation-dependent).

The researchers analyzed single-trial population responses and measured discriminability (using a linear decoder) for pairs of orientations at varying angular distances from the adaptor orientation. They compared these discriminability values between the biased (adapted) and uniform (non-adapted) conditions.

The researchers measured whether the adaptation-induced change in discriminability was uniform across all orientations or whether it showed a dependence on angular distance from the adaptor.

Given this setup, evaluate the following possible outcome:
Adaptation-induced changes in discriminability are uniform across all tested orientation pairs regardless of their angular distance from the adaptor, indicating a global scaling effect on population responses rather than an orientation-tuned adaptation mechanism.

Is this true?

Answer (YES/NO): NO